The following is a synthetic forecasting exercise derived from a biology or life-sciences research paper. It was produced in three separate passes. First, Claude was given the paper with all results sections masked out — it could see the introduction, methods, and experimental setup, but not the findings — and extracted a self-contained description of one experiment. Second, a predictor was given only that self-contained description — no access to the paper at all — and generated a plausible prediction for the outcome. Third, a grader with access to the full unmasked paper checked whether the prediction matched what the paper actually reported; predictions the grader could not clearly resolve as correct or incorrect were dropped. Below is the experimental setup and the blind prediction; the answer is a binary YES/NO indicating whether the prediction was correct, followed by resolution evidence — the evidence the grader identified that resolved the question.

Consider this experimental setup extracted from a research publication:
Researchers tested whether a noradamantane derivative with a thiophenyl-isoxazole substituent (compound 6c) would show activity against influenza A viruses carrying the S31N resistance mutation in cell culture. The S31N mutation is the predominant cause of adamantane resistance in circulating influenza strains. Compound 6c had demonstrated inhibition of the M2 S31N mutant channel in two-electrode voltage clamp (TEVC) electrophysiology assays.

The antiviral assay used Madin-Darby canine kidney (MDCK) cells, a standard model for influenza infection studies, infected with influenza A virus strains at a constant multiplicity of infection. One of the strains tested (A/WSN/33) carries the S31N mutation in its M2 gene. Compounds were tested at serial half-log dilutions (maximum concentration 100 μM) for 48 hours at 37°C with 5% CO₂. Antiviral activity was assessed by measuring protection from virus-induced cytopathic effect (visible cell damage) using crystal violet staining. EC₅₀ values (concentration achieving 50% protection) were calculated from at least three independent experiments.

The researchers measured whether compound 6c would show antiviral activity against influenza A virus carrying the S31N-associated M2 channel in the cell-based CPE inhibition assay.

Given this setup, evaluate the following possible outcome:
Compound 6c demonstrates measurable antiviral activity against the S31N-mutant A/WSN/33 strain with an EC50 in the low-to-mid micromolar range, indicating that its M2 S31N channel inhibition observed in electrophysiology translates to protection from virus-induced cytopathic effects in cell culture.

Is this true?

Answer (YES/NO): NO